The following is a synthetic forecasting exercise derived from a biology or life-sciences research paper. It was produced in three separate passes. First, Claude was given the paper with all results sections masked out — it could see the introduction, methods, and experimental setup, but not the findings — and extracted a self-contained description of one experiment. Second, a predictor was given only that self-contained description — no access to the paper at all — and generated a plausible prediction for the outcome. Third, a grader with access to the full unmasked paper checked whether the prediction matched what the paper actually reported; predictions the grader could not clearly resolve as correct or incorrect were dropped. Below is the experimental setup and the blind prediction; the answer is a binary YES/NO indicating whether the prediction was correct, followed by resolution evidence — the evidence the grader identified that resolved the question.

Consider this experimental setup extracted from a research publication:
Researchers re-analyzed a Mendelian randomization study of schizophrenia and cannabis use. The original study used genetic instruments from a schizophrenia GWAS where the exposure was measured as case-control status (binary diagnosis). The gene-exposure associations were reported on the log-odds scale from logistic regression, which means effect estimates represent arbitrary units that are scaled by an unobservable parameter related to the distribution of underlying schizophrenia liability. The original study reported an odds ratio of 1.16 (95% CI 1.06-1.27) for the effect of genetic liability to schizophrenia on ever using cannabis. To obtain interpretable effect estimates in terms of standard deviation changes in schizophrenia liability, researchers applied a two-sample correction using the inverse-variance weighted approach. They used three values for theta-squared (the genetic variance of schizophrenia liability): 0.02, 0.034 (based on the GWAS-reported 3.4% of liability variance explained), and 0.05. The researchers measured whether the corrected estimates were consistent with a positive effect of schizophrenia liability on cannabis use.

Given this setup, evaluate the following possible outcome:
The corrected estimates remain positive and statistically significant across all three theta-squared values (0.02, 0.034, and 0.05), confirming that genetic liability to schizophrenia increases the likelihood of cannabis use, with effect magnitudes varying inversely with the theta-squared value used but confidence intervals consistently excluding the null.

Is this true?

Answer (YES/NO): YES